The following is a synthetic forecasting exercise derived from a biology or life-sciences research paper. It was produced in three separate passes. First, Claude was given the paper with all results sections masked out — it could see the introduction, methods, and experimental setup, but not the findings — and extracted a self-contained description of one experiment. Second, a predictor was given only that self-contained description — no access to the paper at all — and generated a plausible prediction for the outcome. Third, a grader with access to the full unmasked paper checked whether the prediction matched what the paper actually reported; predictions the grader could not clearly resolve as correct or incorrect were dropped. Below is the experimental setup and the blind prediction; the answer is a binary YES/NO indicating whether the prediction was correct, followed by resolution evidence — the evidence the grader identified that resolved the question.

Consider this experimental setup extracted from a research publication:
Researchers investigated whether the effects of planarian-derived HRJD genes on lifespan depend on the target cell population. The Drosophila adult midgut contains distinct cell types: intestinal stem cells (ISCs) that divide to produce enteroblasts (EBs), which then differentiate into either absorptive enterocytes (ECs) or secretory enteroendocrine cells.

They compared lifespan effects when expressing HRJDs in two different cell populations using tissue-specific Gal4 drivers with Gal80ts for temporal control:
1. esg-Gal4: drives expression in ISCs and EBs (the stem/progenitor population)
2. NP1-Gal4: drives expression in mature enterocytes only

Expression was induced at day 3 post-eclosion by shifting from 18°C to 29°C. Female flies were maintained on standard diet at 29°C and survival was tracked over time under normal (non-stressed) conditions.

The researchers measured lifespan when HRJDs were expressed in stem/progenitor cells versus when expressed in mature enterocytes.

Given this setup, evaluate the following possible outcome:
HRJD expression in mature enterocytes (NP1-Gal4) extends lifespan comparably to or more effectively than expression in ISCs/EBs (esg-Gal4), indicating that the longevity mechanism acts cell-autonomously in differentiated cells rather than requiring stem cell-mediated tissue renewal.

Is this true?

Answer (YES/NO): NO